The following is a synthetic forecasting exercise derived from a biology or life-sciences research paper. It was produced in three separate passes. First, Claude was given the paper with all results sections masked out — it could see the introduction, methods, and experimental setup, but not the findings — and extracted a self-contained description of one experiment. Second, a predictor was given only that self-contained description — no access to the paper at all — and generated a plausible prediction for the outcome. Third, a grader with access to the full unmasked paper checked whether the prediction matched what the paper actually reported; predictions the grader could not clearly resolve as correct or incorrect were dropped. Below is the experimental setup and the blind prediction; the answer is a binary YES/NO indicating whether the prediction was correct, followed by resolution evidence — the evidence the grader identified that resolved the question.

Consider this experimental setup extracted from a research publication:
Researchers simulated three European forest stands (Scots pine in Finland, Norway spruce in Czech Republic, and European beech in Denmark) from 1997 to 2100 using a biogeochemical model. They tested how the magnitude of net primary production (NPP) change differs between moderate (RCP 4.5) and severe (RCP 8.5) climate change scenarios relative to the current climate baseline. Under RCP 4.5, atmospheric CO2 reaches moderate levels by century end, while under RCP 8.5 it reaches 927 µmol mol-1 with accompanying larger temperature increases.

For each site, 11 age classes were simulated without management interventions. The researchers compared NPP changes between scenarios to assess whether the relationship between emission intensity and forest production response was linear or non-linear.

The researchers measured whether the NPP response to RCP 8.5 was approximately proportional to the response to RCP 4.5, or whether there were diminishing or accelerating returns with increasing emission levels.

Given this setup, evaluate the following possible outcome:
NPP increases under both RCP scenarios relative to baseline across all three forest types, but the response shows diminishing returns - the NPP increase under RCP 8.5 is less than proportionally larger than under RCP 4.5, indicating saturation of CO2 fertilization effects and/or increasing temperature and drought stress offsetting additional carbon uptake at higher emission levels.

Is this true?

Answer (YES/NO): NO